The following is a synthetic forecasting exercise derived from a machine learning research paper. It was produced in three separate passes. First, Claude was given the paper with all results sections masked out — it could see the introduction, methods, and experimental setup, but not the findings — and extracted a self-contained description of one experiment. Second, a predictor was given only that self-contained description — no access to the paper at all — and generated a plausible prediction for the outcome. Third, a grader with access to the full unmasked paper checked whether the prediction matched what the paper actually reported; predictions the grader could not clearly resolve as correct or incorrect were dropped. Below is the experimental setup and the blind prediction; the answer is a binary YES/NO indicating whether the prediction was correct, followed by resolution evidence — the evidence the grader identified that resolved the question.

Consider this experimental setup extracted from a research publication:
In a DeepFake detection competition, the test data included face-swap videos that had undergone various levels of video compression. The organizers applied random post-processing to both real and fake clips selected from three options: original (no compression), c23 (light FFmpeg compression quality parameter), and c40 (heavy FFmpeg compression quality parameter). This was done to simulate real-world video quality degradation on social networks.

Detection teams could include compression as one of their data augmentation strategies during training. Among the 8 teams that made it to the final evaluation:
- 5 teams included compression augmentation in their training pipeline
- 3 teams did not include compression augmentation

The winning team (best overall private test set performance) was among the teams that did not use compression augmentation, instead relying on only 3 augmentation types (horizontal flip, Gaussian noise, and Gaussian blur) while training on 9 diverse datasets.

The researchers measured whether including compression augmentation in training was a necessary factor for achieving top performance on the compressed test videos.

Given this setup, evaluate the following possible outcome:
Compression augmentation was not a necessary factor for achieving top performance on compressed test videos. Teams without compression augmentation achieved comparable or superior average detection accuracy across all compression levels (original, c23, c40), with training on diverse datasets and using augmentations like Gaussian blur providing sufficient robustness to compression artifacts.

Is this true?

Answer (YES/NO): YES